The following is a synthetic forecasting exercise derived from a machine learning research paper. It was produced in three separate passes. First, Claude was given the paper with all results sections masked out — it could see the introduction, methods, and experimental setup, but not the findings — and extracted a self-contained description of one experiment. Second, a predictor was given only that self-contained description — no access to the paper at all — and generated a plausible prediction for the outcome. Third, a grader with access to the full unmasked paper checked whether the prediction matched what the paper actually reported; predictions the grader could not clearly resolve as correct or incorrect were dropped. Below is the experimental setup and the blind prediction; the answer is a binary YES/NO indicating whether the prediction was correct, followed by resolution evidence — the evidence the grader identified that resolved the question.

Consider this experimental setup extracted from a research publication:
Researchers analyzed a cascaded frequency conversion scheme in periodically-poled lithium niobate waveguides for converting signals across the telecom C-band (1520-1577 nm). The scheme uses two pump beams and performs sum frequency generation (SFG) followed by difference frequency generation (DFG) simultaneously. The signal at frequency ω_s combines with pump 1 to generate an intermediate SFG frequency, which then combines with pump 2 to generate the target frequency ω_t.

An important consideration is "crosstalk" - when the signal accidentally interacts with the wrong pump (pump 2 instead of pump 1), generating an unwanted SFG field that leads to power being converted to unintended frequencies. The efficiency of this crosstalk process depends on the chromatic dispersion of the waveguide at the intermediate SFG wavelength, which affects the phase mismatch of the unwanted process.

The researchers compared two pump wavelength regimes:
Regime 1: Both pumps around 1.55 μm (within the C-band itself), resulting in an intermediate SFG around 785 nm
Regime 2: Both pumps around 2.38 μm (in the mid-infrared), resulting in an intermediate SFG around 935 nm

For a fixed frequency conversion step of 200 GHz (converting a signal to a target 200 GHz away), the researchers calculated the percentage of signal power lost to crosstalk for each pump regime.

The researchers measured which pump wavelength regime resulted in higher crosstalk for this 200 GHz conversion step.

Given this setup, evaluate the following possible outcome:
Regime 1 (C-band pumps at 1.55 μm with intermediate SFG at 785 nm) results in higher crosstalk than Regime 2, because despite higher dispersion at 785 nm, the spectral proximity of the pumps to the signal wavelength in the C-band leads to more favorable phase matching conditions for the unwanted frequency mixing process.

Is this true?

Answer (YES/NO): NO